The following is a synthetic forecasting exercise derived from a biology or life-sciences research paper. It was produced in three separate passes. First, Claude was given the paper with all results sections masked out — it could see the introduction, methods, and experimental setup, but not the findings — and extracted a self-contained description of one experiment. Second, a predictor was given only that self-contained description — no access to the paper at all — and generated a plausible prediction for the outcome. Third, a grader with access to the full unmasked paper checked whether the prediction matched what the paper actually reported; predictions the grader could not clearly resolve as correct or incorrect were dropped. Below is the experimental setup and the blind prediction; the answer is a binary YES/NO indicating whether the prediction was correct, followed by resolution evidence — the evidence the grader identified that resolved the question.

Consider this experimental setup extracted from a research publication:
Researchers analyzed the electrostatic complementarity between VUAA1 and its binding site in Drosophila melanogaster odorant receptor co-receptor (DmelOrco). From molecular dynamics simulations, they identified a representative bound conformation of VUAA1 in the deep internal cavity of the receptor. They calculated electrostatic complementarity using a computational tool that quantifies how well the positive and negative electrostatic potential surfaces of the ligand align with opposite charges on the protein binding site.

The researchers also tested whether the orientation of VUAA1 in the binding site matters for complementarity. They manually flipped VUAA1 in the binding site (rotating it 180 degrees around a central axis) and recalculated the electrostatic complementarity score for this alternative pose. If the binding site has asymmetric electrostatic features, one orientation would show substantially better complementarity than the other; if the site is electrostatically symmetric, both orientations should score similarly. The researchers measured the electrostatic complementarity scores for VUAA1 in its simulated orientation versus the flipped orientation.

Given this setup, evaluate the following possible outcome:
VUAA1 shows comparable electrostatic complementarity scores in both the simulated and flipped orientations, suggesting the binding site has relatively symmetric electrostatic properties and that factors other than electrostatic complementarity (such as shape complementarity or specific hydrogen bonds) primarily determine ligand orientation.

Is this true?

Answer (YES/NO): NO